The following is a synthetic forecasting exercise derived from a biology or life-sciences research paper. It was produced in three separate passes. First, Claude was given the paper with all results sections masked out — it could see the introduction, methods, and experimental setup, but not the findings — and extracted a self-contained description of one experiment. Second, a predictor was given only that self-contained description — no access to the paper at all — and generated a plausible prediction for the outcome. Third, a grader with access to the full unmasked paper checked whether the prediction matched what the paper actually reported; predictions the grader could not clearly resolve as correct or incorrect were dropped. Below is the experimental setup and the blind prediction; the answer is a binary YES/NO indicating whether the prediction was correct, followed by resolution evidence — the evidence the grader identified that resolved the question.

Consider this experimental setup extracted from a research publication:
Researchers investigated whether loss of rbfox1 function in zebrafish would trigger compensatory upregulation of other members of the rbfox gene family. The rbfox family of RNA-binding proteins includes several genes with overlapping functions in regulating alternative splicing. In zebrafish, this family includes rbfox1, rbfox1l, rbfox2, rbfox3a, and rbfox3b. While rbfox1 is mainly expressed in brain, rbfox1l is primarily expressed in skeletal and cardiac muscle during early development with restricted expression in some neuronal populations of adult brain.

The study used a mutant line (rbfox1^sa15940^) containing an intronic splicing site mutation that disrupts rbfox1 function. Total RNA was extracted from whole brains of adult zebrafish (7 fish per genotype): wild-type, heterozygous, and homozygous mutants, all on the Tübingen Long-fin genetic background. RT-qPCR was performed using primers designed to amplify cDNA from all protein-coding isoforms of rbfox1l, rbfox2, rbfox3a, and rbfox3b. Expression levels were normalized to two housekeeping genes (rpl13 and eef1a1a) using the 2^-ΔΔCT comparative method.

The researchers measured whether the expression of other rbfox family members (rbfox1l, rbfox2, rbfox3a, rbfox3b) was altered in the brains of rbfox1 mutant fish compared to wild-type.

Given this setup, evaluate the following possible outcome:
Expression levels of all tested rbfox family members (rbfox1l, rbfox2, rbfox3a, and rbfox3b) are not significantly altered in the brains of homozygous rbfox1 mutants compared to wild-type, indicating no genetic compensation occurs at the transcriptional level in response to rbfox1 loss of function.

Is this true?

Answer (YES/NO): YES